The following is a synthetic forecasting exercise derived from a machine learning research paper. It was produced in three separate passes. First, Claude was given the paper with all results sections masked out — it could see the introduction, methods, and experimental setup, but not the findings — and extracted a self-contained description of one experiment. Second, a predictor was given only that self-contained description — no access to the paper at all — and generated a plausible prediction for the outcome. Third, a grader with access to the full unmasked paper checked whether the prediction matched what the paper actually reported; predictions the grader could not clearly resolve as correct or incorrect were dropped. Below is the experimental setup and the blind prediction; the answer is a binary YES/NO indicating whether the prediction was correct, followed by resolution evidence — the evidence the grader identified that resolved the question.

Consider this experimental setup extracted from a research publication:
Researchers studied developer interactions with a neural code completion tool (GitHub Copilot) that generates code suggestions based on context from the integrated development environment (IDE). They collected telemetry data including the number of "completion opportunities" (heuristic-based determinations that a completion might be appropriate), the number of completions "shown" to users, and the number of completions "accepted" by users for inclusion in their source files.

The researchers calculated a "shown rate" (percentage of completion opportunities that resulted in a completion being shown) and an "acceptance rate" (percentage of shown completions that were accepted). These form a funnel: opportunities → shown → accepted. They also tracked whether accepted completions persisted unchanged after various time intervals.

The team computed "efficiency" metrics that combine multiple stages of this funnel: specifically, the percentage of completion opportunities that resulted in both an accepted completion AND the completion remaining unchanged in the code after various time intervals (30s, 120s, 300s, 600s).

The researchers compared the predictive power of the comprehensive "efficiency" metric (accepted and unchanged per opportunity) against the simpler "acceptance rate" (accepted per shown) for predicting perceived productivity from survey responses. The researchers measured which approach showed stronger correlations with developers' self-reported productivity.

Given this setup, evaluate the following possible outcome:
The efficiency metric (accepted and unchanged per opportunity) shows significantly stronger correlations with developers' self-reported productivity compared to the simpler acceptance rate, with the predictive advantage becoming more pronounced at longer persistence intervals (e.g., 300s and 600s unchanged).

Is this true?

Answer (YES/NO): NO